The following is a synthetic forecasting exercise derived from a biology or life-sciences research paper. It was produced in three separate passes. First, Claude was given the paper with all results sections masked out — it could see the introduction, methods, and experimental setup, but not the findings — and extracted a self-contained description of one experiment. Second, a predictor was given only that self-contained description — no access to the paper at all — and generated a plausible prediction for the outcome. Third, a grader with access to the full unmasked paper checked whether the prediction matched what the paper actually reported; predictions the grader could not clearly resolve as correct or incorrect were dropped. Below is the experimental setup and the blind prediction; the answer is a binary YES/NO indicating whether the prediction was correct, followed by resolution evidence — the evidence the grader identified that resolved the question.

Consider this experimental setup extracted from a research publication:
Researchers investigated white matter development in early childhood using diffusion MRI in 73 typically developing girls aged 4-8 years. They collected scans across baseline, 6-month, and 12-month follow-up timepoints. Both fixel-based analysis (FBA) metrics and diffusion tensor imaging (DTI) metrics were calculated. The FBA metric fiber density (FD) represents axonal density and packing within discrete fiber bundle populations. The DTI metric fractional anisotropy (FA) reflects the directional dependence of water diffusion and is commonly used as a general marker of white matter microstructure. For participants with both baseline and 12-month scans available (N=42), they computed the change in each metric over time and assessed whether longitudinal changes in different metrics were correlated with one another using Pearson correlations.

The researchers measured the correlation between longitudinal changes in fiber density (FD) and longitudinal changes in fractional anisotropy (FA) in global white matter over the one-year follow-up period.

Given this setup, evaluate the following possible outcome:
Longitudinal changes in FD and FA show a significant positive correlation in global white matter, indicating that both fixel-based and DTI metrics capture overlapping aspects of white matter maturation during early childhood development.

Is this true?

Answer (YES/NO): NO